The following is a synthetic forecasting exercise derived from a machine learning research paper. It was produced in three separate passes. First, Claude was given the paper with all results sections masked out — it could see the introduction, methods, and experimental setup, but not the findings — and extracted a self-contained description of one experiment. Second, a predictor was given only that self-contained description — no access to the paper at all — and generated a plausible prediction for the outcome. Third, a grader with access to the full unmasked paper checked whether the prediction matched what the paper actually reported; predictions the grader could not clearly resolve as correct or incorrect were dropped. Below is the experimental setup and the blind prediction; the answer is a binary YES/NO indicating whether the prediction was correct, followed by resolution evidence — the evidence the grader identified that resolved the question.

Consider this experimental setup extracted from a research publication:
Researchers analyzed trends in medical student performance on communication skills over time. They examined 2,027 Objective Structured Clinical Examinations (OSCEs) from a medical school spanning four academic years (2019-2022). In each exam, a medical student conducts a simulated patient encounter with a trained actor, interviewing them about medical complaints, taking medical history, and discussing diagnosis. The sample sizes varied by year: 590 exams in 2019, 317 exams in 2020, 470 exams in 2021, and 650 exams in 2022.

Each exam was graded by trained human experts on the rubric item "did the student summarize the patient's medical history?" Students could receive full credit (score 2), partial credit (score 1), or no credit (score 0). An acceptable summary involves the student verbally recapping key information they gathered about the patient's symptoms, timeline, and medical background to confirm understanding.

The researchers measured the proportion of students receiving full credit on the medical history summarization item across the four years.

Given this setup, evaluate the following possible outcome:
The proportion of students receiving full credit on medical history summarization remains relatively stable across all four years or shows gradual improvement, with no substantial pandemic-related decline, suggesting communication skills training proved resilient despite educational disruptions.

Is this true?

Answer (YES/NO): NO